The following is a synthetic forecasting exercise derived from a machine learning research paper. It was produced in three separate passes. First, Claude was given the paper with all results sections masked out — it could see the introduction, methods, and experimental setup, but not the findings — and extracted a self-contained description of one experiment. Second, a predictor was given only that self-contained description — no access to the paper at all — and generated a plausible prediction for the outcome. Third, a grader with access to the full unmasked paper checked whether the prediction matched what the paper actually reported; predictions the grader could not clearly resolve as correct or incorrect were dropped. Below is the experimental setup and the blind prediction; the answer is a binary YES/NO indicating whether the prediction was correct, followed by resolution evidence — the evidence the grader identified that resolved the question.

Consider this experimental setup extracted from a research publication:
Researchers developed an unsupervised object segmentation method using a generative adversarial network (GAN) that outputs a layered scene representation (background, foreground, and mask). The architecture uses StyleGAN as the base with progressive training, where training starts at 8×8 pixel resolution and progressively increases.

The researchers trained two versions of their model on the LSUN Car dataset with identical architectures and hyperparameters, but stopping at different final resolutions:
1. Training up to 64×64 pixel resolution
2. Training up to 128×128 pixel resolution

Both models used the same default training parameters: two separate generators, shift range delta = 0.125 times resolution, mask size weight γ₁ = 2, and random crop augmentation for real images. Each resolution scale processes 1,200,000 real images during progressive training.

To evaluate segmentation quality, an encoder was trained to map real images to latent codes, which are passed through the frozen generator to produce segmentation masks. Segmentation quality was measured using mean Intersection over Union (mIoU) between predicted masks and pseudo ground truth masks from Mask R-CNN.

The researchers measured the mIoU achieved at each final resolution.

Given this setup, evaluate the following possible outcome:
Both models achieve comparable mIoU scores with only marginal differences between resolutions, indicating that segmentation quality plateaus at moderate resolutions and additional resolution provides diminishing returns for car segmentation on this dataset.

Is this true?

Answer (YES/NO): NO